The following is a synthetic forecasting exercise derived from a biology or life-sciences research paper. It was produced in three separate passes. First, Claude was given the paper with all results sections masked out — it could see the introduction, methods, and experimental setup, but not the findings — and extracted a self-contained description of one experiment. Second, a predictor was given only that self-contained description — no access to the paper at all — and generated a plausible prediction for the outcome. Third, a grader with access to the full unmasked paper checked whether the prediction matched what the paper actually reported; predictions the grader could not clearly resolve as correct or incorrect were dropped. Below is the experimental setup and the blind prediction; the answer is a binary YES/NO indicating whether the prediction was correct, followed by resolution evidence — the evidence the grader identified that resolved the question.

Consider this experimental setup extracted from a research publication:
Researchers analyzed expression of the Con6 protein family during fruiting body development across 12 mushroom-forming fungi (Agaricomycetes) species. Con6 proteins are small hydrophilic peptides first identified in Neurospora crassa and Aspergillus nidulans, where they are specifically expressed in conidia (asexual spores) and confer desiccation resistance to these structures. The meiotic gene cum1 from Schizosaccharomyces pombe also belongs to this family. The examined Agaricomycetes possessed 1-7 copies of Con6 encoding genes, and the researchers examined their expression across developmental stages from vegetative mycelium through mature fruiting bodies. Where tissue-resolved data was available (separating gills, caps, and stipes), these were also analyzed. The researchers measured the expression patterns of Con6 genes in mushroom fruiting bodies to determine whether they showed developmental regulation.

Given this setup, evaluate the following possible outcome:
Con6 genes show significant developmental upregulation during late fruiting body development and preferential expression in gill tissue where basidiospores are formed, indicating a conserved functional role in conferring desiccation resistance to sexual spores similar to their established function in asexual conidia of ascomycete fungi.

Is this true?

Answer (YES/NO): NO